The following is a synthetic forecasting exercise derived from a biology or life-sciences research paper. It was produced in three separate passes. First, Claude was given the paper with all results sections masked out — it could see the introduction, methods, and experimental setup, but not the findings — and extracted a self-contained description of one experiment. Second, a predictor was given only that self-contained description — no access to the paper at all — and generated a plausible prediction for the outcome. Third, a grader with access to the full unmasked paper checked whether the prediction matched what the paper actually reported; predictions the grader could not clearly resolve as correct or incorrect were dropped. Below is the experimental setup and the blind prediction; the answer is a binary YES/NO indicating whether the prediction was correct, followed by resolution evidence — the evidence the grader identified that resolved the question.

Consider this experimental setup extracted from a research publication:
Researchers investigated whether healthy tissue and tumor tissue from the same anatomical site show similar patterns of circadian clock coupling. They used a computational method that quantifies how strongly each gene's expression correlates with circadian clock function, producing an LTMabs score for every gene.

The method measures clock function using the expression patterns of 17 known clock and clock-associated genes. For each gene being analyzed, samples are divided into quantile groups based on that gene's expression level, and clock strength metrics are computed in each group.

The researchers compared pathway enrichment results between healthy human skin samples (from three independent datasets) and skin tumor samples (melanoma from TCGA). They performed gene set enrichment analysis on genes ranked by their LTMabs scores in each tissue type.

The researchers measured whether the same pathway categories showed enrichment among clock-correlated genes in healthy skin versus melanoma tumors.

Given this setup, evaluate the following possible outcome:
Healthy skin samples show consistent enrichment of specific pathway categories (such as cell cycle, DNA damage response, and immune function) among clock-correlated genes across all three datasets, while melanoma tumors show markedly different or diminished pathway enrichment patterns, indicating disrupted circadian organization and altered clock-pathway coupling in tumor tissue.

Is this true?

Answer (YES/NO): NO